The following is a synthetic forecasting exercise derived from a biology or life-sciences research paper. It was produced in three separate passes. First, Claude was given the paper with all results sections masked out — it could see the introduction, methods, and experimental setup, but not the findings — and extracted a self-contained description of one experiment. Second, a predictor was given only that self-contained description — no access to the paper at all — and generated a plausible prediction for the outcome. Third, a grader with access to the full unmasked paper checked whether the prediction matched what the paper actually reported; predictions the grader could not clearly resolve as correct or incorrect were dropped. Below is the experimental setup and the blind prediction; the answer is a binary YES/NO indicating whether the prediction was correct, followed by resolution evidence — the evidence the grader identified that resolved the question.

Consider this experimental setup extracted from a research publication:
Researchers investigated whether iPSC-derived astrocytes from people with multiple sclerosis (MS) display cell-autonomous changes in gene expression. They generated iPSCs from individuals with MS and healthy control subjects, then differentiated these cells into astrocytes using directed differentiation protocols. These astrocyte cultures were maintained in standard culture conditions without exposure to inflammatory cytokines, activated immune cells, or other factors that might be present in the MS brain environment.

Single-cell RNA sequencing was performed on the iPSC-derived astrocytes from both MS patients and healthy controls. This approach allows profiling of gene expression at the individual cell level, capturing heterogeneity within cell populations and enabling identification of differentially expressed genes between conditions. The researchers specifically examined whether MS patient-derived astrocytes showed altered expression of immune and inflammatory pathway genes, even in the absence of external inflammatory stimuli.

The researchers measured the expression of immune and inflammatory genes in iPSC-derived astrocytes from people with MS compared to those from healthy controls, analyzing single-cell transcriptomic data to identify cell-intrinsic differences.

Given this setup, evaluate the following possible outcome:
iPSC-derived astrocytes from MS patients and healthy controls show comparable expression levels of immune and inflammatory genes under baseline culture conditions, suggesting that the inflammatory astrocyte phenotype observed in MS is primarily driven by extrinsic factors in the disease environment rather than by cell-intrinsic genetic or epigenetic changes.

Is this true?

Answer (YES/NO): NO